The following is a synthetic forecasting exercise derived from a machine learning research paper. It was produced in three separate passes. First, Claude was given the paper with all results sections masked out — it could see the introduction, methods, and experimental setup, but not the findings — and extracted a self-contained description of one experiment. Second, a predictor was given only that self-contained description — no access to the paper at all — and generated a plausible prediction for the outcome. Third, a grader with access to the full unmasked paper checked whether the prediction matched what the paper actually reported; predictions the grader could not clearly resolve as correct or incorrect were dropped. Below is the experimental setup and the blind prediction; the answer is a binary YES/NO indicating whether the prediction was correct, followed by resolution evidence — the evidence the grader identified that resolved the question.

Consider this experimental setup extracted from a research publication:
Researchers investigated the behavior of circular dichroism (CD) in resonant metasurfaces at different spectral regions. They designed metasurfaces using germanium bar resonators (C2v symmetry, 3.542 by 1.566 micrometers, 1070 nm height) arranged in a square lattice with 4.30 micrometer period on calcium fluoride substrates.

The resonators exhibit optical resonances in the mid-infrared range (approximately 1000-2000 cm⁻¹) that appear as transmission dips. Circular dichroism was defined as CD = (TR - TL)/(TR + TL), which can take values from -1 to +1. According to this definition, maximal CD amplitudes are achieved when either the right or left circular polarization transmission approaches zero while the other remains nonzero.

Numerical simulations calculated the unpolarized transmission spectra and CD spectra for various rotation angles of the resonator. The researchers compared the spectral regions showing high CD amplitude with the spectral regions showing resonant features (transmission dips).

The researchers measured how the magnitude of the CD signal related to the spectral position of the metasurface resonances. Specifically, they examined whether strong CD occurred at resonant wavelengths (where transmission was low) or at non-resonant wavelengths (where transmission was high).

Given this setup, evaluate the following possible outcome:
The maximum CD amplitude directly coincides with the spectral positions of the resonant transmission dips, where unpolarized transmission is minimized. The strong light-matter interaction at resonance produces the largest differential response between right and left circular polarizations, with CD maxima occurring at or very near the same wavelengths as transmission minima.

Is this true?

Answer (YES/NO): YES